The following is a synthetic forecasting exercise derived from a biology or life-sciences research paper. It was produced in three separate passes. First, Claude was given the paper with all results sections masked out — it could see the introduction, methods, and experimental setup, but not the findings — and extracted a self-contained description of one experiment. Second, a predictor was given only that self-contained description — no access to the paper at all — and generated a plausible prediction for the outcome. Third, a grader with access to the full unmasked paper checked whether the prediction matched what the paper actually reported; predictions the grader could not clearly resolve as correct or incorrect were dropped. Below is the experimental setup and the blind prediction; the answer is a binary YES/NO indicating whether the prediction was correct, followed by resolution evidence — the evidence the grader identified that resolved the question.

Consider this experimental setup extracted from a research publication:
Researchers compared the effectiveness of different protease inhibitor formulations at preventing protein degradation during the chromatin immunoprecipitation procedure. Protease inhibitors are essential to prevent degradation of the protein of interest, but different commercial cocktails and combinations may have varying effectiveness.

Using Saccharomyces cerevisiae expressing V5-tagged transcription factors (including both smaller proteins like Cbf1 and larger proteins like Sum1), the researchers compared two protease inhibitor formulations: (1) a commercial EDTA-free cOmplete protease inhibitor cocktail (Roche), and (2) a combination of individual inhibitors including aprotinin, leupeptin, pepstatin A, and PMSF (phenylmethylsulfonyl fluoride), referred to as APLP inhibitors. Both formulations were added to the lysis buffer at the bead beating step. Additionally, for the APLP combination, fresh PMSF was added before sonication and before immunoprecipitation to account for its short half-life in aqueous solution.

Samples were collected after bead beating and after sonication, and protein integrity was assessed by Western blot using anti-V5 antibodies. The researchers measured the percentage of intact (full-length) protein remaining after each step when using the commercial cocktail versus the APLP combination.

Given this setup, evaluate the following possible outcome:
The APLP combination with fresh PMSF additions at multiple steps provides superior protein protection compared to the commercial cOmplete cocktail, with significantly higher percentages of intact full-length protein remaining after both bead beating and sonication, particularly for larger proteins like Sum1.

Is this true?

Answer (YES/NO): NO